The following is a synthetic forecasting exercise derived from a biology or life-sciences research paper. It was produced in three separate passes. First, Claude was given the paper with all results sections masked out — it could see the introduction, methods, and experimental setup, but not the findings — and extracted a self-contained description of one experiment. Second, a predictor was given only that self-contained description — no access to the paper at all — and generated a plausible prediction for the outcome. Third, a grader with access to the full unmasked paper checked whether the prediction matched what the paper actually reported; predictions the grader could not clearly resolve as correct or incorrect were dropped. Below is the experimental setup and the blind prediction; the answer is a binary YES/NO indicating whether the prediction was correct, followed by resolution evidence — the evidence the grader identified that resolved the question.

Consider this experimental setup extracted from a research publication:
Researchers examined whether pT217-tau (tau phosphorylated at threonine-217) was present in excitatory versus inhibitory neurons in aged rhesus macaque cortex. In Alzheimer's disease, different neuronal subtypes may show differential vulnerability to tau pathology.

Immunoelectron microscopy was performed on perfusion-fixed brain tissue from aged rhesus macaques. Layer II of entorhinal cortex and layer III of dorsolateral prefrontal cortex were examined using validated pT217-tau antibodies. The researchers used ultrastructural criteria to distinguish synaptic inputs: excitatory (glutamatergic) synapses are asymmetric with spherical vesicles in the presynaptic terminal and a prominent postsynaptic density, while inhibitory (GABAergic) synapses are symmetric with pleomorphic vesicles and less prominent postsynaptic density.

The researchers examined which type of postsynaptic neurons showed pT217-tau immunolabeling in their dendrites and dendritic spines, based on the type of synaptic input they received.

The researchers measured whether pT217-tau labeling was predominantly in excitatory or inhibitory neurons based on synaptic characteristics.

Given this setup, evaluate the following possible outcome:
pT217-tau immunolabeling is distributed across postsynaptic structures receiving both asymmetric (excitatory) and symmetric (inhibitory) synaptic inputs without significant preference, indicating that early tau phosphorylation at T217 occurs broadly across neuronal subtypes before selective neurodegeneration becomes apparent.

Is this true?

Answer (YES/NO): NO